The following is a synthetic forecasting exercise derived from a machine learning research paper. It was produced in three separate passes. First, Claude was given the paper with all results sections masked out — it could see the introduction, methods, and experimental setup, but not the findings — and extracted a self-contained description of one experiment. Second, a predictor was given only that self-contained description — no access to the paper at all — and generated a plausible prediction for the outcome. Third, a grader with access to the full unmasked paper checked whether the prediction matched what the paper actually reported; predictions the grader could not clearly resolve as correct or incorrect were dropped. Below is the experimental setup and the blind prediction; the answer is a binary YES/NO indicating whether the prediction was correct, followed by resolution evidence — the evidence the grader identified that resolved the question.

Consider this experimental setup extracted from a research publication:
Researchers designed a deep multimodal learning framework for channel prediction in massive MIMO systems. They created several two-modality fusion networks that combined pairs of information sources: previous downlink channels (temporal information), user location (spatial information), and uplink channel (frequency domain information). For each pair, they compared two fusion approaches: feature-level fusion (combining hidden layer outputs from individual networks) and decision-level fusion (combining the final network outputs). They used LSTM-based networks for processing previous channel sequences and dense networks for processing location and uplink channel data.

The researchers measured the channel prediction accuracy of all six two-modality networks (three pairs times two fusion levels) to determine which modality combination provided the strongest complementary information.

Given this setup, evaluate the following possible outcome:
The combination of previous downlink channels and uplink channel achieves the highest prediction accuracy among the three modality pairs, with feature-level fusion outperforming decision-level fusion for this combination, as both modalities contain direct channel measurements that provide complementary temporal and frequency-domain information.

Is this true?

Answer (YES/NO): YES